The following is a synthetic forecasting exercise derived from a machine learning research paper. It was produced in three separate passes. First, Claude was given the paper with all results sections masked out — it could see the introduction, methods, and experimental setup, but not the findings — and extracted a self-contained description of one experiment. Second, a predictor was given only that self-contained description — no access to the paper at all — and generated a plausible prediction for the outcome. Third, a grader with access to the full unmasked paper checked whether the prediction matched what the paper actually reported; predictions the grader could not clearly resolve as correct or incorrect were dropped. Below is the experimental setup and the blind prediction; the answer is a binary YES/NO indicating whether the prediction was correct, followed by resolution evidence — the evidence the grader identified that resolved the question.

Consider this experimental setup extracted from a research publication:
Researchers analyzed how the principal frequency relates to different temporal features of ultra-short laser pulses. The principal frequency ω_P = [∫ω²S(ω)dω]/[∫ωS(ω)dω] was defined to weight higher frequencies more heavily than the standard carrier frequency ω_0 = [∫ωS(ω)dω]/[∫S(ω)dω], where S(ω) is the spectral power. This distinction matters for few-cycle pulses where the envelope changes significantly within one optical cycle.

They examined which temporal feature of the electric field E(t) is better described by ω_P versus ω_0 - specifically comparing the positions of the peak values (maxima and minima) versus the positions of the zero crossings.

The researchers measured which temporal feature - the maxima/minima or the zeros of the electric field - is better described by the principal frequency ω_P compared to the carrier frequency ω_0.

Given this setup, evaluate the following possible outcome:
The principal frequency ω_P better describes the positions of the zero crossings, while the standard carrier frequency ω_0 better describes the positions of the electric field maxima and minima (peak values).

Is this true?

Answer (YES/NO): NO